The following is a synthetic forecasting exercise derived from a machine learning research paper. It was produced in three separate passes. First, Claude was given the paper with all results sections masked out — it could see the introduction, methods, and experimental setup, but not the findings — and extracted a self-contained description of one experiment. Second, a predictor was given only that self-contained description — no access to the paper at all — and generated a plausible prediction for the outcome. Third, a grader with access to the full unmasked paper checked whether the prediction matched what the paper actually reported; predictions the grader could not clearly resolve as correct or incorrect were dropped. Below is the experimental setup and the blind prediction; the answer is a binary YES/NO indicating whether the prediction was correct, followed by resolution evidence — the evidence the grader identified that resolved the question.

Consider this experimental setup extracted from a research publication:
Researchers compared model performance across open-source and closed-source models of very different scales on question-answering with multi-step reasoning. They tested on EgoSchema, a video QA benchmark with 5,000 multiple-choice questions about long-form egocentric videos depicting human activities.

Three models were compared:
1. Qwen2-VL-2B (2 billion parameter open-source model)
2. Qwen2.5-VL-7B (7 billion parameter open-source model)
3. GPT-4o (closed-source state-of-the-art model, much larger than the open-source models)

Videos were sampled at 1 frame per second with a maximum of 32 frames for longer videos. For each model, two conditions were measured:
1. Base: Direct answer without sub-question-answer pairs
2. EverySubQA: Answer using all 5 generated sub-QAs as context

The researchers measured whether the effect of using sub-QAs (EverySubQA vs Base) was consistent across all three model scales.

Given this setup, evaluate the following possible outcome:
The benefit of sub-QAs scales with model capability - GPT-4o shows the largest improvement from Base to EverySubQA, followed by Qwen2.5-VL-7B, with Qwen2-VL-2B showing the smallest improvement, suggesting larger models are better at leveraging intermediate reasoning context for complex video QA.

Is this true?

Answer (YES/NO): NO